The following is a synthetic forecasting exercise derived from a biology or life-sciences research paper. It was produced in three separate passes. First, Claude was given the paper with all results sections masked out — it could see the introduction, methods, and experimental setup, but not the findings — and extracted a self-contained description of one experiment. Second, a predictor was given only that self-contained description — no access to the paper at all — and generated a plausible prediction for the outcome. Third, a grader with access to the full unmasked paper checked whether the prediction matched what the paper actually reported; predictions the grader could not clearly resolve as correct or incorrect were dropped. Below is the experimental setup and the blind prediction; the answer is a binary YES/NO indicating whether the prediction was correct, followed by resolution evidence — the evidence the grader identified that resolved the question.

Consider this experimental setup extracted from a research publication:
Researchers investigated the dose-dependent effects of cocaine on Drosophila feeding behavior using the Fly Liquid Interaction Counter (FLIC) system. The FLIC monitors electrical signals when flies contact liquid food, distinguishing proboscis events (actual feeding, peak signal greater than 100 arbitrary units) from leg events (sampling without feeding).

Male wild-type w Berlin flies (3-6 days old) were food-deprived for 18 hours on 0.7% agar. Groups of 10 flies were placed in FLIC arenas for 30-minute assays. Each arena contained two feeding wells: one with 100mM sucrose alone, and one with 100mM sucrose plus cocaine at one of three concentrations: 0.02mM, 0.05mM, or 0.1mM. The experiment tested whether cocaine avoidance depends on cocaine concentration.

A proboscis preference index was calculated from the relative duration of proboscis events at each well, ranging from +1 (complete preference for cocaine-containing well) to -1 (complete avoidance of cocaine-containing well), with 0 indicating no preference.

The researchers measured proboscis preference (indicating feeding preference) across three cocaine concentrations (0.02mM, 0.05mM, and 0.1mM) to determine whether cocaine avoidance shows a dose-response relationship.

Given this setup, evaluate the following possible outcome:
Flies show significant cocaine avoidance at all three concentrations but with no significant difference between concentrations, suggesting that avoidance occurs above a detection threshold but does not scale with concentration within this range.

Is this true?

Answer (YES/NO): NO